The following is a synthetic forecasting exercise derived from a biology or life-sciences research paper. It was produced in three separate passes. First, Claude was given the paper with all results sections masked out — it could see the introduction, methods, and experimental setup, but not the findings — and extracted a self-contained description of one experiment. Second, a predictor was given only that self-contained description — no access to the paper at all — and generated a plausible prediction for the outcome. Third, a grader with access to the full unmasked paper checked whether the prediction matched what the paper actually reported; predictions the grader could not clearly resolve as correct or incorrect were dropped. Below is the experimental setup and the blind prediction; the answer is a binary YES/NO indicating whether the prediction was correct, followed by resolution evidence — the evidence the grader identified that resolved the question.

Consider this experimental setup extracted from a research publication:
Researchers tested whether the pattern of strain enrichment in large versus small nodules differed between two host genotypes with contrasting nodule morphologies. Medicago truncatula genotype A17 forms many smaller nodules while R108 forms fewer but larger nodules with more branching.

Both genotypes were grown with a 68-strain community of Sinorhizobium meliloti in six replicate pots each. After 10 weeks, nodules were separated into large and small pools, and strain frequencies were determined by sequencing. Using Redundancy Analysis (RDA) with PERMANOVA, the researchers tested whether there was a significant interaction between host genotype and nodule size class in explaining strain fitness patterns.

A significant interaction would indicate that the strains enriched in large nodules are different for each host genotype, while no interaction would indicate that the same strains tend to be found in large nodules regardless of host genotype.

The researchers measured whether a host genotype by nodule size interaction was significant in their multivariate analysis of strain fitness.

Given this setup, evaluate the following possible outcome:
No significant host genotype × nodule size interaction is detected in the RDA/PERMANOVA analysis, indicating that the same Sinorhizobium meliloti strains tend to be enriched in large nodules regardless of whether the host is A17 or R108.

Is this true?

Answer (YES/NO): NO